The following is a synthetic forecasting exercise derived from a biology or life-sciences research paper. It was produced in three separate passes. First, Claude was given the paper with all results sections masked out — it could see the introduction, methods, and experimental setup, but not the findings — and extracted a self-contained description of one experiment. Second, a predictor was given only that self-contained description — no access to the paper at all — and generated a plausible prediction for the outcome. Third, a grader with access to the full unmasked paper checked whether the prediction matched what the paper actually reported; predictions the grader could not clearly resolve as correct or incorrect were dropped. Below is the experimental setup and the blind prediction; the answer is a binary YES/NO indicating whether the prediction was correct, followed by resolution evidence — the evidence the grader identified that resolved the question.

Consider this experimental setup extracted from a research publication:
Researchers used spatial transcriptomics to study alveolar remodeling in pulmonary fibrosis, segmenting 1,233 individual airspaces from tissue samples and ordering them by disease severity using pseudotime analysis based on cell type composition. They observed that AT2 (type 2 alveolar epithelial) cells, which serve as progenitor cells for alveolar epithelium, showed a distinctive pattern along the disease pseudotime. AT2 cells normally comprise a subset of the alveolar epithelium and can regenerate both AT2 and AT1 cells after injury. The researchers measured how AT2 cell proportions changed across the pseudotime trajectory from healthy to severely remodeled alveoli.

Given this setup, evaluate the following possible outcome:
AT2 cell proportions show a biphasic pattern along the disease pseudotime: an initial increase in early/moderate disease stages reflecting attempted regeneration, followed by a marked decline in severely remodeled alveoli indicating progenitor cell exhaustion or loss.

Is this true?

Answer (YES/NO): YES